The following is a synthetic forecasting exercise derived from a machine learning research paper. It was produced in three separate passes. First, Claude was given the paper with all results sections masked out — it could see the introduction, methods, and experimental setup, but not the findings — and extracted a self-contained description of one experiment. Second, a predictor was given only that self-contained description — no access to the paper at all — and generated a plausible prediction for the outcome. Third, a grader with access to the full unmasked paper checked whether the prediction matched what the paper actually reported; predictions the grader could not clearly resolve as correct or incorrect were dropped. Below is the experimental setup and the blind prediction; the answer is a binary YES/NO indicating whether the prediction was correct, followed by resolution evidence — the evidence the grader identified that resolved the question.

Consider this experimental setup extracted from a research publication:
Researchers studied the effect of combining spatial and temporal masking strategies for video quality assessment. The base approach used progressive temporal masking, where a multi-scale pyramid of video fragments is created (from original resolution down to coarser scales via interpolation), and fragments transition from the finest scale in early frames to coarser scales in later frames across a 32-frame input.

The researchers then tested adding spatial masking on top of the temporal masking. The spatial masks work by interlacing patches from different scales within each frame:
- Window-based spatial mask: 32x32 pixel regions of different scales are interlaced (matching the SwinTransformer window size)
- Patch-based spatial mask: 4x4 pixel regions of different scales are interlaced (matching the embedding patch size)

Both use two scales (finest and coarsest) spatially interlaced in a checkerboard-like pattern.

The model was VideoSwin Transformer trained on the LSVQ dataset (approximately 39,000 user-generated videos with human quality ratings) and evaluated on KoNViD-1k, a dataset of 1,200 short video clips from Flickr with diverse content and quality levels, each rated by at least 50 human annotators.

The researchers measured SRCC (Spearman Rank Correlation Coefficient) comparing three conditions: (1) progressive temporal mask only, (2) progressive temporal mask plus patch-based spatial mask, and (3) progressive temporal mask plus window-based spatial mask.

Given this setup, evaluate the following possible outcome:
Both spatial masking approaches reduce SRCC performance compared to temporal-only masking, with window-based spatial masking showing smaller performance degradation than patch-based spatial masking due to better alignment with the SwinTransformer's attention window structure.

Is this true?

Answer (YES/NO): YES